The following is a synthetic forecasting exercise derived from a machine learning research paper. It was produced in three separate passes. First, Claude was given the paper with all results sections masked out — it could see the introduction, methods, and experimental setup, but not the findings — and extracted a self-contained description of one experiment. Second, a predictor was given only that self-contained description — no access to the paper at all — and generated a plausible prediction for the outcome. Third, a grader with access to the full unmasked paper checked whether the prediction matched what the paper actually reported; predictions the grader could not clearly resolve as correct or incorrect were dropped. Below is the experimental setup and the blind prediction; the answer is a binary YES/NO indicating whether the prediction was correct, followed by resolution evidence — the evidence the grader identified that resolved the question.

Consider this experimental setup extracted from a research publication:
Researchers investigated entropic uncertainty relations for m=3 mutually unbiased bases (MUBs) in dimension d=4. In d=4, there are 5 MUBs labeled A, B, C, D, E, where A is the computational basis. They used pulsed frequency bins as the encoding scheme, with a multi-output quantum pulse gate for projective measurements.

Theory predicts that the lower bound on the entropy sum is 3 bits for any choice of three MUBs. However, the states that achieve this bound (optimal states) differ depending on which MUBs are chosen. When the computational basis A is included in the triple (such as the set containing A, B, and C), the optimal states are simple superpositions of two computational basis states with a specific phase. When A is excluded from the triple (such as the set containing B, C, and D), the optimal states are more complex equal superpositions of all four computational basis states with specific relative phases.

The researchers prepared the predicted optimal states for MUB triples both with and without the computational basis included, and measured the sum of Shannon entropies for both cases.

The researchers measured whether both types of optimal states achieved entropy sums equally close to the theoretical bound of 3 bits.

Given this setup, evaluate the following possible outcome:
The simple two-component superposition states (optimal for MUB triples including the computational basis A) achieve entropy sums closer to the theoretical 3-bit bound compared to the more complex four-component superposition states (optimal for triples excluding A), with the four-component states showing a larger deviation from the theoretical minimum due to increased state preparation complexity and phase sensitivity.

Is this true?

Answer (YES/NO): NO